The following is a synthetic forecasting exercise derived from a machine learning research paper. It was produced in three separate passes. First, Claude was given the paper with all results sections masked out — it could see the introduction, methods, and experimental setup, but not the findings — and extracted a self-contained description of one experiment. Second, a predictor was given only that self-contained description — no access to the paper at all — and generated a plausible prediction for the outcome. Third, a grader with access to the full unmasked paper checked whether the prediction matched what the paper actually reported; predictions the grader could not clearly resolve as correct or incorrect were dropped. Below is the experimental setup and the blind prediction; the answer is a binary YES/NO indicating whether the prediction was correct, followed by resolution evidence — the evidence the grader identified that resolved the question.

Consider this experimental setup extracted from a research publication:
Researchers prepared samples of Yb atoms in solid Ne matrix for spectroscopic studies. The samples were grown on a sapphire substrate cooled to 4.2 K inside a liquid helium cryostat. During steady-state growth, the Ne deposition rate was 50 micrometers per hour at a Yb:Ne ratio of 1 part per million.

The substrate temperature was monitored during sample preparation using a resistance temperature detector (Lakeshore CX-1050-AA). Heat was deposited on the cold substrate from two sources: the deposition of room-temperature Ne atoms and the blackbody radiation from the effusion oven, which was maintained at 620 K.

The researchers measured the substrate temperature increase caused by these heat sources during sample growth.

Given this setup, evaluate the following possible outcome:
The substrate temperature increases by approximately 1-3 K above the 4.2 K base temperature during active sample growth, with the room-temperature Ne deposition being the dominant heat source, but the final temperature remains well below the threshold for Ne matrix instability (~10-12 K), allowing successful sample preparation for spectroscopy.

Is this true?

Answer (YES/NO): NO